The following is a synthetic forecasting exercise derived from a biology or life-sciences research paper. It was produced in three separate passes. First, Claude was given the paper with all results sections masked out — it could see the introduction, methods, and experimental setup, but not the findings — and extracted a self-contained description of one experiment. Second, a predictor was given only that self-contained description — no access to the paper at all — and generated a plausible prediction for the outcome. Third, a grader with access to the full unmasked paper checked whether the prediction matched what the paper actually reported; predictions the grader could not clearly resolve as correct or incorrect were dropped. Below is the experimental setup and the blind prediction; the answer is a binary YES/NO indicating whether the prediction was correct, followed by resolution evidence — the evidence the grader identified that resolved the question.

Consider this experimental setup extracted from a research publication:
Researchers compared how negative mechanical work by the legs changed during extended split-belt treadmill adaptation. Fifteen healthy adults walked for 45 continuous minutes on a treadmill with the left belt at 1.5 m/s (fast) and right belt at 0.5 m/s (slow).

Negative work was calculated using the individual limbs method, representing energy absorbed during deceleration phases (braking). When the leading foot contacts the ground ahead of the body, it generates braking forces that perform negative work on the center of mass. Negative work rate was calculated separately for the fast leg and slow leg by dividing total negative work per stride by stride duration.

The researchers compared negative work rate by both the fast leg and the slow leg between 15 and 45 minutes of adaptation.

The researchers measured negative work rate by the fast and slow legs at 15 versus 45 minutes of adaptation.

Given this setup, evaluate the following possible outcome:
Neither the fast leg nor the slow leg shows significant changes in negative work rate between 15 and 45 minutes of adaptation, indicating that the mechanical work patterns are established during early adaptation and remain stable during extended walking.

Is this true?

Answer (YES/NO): YES